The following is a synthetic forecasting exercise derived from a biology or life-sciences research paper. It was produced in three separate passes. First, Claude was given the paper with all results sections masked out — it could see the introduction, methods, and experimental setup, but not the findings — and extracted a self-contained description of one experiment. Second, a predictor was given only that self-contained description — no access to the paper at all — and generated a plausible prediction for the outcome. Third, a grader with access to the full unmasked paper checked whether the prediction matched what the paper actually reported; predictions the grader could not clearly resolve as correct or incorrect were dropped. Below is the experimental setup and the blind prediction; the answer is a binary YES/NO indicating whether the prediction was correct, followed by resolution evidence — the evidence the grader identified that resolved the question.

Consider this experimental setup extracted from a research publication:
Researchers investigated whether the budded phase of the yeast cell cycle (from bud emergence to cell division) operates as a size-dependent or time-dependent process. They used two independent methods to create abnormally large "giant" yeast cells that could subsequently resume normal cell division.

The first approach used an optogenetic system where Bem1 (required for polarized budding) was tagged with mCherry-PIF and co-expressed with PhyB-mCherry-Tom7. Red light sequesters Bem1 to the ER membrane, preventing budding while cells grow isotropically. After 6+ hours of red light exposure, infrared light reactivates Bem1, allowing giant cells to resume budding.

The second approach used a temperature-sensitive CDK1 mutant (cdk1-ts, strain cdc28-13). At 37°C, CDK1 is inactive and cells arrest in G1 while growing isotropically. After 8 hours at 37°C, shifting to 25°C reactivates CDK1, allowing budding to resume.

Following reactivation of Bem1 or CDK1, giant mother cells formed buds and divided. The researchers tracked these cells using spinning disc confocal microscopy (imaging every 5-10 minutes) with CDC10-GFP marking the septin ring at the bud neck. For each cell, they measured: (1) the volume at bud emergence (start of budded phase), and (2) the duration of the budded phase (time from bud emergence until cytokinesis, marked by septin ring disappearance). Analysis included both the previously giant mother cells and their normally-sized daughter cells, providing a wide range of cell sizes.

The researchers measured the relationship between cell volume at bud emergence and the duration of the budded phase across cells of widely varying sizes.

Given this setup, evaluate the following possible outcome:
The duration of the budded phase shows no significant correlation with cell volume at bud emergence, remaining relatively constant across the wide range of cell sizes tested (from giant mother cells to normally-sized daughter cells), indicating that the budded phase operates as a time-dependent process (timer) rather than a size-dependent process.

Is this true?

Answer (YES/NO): YES